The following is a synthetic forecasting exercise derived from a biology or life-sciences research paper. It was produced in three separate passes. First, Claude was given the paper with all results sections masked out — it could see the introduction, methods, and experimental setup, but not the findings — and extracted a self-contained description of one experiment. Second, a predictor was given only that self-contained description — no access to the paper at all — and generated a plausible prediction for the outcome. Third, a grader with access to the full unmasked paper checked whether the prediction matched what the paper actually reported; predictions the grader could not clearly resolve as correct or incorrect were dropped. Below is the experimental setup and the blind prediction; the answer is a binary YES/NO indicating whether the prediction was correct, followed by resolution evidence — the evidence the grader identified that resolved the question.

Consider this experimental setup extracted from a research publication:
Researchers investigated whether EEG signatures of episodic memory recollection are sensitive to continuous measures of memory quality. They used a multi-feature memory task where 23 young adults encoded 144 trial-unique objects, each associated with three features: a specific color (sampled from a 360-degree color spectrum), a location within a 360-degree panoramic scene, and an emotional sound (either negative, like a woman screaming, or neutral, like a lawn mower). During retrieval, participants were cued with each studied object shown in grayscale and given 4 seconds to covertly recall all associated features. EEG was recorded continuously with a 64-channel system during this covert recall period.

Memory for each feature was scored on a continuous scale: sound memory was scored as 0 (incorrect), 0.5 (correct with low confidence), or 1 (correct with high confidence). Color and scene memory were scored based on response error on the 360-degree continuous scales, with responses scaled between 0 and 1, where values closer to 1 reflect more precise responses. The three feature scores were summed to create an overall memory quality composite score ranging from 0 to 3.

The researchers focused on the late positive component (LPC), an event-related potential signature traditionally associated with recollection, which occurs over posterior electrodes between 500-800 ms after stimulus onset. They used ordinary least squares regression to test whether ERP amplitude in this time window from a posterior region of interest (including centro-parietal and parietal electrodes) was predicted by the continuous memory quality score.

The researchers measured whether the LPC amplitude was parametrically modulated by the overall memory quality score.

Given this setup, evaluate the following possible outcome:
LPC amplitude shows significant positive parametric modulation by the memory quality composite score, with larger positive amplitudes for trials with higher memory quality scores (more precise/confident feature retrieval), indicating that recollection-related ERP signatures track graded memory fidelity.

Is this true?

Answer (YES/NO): YES